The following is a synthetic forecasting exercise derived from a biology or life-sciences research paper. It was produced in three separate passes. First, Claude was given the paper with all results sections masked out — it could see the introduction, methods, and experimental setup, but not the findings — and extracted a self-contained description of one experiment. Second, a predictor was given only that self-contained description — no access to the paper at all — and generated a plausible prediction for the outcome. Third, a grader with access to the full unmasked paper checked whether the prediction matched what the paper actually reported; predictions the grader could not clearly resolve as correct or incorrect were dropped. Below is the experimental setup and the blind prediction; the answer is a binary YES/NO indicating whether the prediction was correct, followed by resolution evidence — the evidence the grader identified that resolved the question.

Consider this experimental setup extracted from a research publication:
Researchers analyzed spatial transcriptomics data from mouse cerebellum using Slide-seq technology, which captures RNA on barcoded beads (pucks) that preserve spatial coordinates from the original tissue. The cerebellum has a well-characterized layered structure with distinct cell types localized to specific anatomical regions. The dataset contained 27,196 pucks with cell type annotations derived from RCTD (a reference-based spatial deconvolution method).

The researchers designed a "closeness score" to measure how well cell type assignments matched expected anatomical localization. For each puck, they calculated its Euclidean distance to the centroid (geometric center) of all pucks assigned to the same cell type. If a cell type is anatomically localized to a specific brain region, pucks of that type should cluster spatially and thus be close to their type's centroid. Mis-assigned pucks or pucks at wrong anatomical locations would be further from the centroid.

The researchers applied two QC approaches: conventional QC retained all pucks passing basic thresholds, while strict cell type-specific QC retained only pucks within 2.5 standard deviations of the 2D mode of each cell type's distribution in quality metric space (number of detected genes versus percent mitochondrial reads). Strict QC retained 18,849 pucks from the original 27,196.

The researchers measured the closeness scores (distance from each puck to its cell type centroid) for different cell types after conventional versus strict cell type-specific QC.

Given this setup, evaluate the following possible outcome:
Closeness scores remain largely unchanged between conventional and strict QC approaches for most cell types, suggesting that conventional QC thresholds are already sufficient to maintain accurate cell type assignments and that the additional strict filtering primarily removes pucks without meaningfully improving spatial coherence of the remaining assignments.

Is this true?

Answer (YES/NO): NO